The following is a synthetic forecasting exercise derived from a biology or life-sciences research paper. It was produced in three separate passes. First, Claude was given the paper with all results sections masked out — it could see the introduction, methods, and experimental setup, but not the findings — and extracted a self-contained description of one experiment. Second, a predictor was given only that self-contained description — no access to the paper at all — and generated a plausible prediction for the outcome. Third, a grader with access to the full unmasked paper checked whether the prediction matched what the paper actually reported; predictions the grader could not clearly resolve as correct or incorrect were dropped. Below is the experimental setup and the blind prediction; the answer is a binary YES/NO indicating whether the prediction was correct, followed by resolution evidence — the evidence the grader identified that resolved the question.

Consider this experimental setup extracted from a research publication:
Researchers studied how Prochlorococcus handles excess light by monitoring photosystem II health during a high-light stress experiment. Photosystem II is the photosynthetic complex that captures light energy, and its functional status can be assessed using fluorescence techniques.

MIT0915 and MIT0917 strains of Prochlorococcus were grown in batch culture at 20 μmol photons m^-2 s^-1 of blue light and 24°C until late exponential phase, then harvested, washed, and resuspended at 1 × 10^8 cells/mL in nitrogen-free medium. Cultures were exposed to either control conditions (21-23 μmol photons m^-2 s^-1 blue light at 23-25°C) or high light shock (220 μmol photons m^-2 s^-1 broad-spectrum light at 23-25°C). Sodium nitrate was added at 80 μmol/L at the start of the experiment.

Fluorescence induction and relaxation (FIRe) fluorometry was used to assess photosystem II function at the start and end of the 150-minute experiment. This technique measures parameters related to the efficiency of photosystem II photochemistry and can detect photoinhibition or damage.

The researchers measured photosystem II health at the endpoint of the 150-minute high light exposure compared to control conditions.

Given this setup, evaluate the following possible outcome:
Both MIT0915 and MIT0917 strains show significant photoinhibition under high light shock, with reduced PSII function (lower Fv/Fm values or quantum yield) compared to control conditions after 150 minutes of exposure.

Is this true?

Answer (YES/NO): YES